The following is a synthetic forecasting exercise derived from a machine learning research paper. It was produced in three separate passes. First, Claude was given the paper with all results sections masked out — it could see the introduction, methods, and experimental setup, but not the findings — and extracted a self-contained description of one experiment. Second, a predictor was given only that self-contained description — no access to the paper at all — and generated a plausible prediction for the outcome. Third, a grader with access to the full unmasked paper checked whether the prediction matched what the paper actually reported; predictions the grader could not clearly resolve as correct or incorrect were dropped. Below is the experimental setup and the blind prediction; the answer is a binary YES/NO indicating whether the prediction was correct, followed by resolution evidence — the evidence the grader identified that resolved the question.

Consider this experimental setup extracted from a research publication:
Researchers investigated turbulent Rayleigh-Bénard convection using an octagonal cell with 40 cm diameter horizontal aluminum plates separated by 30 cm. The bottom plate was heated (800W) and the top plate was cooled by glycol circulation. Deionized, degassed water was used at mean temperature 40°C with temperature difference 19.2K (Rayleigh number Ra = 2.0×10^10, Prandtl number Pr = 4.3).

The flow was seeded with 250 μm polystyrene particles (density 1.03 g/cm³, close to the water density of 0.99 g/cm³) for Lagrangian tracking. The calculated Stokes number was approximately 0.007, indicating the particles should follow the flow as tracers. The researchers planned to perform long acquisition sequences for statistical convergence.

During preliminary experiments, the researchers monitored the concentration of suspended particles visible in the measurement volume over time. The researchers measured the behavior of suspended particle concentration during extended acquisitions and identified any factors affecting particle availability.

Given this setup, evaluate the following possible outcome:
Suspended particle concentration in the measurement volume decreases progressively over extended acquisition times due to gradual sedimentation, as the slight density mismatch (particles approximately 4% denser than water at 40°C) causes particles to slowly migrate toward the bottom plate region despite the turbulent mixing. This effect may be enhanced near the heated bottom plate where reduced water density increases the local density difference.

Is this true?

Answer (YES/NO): NO